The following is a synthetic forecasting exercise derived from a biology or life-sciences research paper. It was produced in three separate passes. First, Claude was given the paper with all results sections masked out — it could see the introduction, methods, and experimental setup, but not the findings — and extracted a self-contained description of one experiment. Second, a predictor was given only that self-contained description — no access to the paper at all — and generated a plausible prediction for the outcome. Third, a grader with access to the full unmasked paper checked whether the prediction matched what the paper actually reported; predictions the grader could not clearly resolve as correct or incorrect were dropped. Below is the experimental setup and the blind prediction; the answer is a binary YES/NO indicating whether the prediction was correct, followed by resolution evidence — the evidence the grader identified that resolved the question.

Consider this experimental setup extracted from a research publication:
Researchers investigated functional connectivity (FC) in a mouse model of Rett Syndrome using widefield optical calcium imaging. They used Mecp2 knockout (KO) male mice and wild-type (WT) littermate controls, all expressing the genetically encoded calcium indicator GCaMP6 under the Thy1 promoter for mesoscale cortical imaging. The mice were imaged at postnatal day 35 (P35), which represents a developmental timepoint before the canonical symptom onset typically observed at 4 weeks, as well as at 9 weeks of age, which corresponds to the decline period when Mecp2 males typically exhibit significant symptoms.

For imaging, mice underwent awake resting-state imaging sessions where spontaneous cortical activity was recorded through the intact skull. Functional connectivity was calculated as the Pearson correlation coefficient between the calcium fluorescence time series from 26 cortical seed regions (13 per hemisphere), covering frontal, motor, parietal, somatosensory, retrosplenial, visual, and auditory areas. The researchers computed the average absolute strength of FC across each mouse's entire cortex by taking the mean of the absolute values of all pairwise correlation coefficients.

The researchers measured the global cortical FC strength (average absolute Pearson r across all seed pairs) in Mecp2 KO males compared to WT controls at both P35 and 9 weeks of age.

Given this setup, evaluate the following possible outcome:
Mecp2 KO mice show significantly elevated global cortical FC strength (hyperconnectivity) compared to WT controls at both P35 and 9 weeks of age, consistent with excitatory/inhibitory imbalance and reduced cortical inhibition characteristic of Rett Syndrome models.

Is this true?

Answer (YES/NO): YES